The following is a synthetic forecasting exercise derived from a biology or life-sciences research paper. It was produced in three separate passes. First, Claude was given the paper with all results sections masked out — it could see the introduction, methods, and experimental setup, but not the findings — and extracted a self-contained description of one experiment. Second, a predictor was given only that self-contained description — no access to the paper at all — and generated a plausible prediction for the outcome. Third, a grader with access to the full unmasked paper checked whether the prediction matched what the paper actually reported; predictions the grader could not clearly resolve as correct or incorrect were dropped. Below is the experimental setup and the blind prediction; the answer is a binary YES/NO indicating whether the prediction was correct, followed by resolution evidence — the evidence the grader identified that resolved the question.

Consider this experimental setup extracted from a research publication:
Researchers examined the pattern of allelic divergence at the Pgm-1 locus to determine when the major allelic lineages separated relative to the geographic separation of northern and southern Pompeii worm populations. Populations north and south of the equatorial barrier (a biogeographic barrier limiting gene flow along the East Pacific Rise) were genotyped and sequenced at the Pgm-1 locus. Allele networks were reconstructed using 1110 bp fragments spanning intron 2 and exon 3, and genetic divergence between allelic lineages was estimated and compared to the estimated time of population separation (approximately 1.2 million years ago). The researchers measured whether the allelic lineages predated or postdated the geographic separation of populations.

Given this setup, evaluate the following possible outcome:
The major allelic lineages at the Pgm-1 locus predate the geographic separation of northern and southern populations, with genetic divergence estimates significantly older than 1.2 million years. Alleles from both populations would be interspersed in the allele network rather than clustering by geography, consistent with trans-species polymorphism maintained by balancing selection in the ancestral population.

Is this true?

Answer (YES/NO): NO